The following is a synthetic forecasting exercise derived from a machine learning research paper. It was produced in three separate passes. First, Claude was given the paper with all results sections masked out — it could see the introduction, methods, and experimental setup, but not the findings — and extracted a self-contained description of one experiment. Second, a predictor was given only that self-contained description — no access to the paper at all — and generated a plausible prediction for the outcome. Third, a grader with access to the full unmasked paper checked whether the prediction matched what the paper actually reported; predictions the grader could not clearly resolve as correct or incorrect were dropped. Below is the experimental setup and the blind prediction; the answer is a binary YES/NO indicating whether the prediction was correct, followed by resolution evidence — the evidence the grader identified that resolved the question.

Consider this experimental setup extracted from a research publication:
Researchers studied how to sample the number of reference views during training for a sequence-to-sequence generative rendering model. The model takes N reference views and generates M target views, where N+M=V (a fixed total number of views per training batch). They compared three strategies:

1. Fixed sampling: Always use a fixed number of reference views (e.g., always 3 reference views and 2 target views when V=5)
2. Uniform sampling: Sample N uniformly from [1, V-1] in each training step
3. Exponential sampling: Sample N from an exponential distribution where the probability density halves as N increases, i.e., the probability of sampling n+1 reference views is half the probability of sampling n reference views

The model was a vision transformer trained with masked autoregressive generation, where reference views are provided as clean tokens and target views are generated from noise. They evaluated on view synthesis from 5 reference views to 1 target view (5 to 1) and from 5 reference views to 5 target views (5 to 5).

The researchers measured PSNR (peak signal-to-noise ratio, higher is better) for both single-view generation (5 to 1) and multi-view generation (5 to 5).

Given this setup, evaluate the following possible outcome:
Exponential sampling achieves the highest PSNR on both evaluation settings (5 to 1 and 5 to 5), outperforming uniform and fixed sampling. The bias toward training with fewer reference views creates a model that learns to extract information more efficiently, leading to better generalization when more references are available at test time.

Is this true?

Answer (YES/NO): YES